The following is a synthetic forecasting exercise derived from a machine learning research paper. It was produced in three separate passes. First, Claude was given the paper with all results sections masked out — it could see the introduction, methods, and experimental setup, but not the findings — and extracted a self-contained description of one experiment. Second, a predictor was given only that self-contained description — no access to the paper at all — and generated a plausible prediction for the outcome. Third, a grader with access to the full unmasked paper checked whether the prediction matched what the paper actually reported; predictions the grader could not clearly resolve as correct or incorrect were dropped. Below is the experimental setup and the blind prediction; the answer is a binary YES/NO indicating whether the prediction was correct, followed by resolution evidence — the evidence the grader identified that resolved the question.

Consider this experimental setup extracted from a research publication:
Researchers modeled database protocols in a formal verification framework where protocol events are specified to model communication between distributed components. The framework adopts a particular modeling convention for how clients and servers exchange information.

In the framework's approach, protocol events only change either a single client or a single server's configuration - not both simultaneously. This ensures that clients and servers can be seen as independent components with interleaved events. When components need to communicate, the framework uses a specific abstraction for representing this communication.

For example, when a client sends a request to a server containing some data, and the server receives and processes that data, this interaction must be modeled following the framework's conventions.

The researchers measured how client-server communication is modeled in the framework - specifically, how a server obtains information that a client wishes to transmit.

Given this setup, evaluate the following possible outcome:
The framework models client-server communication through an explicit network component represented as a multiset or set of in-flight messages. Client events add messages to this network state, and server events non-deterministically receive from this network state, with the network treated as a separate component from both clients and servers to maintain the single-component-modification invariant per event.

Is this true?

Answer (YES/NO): NO